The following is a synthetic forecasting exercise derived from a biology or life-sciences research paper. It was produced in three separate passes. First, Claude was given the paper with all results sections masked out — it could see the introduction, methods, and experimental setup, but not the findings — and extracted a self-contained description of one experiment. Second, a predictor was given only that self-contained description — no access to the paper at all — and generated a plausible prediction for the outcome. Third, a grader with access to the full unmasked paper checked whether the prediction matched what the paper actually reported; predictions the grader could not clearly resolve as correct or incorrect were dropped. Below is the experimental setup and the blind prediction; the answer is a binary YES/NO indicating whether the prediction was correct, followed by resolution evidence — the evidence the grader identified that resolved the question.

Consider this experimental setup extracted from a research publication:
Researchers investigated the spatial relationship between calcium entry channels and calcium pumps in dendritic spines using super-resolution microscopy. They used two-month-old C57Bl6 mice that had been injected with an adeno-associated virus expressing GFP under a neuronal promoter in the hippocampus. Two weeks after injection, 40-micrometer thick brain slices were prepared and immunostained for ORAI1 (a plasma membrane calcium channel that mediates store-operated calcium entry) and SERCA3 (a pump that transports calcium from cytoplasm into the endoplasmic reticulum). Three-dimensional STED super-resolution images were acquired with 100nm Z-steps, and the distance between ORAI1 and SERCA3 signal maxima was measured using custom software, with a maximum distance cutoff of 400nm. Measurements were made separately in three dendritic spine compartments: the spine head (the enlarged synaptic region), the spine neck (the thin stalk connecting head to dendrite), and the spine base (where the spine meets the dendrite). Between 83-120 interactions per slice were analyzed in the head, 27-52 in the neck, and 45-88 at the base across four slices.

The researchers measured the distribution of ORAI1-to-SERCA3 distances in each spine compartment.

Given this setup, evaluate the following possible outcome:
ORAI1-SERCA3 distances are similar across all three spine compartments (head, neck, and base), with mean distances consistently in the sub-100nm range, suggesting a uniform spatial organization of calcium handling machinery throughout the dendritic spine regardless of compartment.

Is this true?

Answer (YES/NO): NO